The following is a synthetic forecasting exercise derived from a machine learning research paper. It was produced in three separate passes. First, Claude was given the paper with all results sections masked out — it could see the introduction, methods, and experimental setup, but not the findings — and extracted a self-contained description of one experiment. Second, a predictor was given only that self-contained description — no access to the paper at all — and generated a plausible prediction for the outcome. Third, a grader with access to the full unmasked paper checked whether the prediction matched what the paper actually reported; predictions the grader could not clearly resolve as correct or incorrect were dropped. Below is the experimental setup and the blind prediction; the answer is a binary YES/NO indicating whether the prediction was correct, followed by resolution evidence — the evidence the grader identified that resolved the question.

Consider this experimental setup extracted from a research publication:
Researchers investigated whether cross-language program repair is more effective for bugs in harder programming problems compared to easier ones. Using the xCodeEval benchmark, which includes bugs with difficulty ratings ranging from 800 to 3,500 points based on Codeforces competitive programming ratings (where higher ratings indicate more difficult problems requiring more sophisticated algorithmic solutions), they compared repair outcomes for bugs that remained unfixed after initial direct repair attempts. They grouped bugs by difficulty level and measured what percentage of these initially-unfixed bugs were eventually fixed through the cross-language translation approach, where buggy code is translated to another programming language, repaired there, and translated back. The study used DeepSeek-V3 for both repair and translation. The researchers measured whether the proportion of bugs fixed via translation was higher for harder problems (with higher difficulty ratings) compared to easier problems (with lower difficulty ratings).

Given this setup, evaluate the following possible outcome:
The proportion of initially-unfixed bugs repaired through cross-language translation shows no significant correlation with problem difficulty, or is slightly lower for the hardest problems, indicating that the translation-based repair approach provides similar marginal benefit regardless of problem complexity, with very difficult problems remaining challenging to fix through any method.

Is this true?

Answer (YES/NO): NO